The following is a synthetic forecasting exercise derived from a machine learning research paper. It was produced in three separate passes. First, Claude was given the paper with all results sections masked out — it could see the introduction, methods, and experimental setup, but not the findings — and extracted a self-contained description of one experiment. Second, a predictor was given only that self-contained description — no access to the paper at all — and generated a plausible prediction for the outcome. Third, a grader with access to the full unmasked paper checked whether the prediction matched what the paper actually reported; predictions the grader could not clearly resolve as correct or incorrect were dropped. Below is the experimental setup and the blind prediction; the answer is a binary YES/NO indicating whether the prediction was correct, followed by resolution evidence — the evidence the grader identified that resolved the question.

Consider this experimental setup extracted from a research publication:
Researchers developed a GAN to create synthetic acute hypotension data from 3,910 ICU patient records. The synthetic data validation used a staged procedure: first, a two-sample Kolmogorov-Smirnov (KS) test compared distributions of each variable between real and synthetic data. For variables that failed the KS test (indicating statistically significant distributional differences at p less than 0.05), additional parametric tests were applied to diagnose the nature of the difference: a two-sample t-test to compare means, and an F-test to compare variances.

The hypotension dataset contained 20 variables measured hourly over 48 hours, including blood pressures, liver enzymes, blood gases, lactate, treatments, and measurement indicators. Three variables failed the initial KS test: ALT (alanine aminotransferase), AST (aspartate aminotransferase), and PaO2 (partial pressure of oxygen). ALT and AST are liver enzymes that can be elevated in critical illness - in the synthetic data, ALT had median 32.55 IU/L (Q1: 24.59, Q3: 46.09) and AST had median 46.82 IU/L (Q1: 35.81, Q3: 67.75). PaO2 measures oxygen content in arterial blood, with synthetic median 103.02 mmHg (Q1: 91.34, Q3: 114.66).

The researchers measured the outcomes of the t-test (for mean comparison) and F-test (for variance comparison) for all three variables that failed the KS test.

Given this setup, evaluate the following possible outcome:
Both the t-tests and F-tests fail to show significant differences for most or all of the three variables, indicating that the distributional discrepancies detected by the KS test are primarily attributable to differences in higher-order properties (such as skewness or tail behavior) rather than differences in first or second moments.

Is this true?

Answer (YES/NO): YES